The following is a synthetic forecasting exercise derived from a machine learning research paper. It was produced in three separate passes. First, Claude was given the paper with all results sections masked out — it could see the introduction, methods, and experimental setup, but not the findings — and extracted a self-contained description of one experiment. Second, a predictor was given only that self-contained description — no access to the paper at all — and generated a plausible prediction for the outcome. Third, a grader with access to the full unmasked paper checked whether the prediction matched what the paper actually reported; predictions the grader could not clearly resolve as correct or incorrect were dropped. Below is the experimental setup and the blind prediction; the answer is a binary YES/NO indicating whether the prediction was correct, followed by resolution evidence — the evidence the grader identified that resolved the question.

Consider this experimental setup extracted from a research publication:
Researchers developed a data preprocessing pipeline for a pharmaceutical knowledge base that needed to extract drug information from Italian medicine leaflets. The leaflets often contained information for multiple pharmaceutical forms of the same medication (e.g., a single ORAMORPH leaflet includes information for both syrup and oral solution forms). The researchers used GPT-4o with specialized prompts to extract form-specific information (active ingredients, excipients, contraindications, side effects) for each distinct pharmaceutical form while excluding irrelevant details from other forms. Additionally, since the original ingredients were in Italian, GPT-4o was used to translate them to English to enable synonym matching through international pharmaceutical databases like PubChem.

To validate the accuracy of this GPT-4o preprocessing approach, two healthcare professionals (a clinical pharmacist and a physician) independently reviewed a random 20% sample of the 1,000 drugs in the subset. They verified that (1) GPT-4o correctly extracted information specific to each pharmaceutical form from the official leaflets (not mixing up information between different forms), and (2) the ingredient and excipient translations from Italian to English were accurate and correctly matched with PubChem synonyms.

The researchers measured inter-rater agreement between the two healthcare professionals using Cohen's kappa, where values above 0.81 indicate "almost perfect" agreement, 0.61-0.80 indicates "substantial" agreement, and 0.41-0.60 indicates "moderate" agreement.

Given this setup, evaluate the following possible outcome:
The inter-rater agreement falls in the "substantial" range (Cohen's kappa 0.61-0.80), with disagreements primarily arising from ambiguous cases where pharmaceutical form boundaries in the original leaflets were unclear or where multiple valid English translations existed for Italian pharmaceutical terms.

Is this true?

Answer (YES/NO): NO